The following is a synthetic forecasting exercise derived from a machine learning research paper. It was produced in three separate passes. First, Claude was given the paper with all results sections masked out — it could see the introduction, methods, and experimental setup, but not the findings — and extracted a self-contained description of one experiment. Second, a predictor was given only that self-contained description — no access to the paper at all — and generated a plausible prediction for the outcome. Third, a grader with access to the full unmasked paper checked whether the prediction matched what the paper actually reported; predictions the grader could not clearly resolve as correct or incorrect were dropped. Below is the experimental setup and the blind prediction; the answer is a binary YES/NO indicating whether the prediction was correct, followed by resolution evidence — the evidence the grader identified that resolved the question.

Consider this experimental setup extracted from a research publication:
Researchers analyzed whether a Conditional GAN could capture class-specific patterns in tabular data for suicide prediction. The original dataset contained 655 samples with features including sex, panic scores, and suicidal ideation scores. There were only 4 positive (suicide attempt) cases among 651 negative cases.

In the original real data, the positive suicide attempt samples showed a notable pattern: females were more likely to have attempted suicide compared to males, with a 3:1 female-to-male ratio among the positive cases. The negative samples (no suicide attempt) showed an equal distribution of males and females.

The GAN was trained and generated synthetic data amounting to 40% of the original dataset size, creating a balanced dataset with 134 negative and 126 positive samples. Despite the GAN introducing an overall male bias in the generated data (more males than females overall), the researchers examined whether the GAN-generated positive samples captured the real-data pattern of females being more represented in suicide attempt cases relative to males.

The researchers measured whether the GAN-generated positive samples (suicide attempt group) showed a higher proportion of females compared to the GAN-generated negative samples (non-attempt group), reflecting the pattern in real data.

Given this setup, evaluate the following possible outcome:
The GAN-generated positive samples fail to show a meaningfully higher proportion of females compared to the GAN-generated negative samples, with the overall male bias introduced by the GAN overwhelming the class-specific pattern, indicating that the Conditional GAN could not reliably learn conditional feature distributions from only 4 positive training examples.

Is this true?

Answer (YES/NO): NO